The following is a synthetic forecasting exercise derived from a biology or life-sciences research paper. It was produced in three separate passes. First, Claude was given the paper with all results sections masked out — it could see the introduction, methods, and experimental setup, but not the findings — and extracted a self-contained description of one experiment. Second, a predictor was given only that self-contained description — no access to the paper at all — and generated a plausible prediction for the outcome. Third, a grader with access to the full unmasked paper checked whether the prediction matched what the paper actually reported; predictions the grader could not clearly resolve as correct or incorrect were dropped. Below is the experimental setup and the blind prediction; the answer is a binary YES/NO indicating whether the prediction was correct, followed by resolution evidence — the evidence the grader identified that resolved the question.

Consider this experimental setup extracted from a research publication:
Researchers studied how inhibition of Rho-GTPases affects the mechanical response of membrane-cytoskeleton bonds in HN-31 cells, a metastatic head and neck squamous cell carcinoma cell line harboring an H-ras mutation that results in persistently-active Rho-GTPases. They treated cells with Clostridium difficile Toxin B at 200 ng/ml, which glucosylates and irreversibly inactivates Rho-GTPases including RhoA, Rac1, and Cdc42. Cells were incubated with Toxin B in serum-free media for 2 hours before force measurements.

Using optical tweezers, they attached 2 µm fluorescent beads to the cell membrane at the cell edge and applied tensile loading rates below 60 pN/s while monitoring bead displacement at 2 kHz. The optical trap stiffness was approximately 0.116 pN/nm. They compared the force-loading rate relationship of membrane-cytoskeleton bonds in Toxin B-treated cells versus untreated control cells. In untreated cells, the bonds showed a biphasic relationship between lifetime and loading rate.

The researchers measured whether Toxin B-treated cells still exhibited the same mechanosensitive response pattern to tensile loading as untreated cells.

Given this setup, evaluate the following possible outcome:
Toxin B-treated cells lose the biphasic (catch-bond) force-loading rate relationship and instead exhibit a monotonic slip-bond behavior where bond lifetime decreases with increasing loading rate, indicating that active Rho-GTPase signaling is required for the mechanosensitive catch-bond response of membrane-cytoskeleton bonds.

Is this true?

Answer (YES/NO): NO